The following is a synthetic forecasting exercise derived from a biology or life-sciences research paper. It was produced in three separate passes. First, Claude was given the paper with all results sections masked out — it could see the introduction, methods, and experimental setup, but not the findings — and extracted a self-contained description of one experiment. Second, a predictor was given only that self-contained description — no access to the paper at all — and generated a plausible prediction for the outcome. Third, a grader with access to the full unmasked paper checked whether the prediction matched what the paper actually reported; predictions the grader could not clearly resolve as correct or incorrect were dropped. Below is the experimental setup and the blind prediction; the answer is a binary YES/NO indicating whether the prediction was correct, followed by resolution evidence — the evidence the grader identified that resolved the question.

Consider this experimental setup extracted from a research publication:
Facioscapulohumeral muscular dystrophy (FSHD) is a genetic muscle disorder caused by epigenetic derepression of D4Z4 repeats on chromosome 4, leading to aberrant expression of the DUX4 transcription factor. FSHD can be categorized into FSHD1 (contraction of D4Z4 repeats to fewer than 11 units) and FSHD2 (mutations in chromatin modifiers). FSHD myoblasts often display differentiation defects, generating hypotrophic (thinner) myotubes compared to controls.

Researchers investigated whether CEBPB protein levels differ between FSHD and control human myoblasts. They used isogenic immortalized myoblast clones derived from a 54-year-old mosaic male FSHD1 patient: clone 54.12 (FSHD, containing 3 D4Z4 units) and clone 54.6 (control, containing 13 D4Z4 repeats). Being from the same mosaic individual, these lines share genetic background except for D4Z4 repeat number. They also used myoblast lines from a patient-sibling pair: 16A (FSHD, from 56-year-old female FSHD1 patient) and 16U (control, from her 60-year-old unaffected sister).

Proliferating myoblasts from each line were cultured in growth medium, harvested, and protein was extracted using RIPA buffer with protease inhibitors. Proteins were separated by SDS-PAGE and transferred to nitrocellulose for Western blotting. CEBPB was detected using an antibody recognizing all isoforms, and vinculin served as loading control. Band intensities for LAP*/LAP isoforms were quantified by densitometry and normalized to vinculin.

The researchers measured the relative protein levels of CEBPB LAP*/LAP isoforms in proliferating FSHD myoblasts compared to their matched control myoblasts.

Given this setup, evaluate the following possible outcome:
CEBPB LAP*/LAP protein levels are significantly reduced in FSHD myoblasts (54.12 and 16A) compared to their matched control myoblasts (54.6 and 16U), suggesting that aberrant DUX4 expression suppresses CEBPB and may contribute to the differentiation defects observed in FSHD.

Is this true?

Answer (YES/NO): NO